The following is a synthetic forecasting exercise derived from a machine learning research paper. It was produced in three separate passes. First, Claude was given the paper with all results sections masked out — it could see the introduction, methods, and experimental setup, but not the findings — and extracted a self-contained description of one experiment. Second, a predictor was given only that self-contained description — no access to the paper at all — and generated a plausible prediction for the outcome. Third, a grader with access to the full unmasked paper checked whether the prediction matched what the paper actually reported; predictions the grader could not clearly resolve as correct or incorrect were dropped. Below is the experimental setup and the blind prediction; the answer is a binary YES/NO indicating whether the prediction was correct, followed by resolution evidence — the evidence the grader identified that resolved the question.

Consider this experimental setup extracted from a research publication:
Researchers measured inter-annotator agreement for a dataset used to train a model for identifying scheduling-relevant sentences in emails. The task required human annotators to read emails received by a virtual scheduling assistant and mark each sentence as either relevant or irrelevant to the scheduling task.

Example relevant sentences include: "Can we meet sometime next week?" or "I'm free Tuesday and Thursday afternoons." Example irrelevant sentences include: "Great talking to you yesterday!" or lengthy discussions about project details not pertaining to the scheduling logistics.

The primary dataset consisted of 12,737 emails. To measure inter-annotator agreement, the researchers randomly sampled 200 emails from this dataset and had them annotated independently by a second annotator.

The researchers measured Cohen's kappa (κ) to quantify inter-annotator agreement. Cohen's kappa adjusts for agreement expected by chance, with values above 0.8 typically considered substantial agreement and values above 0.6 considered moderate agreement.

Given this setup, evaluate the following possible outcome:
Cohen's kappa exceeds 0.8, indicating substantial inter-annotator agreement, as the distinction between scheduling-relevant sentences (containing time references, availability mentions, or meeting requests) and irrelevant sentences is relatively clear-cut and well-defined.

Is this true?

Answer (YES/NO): YES